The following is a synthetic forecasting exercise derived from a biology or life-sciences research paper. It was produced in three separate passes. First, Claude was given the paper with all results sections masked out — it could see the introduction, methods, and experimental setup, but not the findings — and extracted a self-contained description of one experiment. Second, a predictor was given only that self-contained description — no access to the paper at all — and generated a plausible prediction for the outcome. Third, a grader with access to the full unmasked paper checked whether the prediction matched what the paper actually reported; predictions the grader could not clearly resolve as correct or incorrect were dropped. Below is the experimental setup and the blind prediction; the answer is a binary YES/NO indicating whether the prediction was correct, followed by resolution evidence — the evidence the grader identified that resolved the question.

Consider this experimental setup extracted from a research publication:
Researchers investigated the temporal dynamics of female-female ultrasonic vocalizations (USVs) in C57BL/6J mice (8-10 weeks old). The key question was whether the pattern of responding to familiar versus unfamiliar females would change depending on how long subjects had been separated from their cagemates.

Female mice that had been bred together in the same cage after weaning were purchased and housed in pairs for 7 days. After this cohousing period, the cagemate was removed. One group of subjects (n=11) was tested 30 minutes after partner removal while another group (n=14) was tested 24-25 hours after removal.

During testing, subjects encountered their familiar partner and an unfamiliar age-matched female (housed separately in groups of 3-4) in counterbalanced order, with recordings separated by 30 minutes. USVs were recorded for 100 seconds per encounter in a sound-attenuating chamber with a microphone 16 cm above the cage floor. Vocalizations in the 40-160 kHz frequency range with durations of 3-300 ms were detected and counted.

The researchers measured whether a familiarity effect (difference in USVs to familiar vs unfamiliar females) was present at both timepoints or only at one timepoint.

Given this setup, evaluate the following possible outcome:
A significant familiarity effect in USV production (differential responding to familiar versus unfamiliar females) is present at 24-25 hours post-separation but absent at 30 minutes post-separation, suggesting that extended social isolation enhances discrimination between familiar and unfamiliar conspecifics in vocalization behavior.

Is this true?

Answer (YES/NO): NO